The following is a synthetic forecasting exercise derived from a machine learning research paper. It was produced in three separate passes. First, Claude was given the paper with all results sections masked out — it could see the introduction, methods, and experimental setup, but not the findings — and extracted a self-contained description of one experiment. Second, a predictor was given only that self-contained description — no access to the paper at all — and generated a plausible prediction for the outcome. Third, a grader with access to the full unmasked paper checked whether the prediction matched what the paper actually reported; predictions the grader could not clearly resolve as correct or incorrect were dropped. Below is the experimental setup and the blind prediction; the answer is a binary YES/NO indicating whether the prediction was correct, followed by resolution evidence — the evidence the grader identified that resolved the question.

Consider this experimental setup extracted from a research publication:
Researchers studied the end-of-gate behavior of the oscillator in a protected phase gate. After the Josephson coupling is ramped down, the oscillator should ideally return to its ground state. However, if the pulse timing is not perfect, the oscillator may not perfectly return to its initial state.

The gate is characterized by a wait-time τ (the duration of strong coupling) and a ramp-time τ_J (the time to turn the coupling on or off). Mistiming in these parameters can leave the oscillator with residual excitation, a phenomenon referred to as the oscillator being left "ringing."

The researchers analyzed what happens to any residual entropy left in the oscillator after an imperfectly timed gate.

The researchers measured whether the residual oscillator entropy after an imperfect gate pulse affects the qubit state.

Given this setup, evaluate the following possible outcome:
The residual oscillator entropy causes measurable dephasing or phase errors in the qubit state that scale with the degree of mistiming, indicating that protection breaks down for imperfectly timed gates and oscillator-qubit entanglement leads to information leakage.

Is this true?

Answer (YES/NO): NO